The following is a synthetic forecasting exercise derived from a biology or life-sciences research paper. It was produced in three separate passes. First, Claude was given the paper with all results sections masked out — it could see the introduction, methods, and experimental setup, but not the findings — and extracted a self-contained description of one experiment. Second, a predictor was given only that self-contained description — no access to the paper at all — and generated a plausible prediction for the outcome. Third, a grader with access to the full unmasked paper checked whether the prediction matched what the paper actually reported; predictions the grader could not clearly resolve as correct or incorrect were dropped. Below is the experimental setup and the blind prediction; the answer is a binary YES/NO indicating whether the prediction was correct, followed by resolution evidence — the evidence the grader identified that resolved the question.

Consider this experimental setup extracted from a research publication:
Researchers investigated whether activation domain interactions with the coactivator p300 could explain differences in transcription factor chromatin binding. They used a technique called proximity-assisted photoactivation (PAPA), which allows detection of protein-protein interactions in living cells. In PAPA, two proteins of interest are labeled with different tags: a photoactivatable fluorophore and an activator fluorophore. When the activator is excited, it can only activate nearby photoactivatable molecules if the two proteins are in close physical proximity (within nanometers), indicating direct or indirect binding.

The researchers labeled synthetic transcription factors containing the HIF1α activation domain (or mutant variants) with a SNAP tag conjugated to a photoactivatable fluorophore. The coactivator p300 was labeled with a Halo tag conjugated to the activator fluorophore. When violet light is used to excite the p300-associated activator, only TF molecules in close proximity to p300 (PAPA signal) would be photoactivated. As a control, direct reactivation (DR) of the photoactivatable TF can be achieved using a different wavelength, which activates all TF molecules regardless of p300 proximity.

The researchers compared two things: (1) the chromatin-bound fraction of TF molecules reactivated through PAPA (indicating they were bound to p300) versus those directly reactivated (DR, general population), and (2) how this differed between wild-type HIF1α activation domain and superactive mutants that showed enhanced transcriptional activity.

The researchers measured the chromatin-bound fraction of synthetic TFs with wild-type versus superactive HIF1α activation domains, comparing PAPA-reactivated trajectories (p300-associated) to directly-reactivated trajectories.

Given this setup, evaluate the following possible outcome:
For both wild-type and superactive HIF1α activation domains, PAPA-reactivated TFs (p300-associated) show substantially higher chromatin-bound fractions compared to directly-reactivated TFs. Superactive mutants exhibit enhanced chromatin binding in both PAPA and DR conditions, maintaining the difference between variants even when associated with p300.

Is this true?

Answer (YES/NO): NO